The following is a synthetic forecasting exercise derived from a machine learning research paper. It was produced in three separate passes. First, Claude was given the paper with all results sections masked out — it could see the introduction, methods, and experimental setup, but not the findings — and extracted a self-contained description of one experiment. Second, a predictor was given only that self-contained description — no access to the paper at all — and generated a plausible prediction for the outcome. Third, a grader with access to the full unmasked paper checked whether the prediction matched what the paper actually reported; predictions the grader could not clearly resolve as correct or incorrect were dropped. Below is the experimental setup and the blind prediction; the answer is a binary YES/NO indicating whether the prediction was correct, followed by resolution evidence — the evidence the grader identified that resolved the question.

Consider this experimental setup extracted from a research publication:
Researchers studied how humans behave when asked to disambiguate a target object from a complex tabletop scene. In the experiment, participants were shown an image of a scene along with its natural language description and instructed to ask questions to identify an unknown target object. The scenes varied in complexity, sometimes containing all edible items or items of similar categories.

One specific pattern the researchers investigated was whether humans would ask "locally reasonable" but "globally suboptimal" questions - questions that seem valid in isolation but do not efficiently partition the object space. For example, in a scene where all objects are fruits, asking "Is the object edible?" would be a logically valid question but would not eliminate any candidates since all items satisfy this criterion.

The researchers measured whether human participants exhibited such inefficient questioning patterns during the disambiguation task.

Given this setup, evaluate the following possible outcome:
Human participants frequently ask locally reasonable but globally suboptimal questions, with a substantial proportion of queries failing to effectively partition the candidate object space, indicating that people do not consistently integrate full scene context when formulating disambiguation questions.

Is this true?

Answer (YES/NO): YES